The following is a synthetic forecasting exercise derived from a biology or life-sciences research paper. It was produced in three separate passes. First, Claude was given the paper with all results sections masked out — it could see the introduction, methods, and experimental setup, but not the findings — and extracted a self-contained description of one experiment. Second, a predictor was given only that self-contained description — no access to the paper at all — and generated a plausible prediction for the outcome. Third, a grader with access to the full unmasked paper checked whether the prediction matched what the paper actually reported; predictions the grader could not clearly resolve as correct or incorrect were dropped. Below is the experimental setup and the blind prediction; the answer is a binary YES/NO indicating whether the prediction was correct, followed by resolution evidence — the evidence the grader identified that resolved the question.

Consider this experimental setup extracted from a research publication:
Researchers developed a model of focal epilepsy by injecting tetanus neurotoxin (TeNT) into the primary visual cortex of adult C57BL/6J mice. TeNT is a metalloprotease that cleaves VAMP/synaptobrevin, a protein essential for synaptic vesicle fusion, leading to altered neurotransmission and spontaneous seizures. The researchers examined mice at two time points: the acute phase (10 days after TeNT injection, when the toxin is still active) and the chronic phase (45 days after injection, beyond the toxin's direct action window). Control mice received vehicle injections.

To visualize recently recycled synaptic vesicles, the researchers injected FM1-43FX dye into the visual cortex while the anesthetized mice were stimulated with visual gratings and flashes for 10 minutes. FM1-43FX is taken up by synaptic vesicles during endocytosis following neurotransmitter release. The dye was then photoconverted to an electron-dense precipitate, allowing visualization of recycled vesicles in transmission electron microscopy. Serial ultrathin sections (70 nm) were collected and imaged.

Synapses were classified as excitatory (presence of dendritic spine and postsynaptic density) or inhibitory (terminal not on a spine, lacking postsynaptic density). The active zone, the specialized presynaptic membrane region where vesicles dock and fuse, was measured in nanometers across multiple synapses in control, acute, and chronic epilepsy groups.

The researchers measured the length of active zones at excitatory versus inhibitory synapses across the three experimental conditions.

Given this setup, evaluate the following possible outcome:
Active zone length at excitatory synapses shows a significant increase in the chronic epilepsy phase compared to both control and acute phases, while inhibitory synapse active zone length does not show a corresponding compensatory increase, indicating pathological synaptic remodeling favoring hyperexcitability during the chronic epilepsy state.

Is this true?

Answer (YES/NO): NO